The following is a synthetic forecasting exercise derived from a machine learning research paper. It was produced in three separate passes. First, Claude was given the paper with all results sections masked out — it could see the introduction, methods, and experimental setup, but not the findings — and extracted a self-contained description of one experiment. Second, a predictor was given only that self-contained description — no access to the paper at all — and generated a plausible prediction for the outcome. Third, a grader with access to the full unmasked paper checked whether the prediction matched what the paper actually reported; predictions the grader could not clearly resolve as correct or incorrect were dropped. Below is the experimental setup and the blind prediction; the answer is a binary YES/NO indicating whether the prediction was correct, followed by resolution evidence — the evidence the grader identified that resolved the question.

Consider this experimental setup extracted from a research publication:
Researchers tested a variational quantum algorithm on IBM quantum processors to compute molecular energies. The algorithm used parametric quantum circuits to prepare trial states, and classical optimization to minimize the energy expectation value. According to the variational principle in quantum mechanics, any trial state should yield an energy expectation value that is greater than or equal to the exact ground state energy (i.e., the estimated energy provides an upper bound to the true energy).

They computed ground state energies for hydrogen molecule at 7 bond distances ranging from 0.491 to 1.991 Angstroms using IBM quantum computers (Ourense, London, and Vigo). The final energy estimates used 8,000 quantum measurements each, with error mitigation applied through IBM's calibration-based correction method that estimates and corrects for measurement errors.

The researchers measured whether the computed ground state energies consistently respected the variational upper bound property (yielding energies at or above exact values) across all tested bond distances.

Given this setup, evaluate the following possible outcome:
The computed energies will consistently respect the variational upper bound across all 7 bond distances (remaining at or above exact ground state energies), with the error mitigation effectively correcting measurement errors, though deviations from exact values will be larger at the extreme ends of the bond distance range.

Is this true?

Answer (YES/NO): NO